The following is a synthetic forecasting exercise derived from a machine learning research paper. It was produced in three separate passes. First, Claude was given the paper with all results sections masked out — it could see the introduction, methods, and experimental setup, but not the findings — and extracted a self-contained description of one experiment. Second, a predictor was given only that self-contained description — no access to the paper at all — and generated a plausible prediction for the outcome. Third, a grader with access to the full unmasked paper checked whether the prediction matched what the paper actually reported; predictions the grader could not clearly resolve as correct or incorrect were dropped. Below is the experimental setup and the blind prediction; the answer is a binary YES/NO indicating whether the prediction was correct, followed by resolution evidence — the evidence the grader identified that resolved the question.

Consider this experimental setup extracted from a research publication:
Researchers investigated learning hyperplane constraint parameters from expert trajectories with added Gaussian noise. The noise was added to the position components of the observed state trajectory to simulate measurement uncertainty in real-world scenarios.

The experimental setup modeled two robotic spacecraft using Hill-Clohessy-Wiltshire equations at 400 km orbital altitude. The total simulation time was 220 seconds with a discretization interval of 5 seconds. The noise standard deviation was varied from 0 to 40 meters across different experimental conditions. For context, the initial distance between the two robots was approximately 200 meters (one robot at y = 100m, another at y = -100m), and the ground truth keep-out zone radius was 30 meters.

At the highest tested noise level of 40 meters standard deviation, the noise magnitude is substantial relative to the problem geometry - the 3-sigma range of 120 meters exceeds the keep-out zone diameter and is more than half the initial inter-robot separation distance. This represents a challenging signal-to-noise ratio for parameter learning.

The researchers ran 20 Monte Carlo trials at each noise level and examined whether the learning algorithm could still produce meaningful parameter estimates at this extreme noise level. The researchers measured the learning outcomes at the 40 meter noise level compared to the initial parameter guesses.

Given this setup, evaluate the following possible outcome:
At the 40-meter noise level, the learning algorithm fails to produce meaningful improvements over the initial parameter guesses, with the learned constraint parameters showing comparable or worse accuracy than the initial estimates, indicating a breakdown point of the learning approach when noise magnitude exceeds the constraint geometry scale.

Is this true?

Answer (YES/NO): NO